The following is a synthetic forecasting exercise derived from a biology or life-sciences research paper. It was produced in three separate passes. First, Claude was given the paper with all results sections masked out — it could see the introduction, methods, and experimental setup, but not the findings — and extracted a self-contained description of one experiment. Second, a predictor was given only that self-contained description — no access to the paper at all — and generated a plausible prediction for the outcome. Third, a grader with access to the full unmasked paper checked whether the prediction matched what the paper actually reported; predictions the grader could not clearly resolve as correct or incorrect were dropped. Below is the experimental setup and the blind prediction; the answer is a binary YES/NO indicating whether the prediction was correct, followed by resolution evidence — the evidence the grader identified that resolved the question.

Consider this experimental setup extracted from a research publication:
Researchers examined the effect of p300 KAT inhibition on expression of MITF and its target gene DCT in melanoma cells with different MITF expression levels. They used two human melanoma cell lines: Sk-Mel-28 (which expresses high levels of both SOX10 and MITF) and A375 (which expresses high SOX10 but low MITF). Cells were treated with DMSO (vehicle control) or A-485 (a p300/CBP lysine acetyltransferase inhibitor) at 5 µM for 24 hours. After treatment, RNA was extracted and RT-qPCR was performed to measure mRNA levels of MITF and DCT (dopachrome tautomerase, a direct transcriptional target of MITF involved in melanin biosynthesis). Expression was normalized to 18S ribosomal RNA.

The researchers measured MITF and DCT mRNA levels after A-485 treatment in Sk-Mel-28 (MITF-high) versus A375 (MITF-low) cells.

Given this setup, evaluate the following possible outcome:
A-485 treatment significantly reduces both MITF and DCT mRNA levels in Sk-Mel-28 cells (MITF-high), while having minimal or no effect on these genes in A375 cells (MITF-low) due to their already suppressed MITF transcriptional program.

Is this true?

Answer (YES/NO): NO